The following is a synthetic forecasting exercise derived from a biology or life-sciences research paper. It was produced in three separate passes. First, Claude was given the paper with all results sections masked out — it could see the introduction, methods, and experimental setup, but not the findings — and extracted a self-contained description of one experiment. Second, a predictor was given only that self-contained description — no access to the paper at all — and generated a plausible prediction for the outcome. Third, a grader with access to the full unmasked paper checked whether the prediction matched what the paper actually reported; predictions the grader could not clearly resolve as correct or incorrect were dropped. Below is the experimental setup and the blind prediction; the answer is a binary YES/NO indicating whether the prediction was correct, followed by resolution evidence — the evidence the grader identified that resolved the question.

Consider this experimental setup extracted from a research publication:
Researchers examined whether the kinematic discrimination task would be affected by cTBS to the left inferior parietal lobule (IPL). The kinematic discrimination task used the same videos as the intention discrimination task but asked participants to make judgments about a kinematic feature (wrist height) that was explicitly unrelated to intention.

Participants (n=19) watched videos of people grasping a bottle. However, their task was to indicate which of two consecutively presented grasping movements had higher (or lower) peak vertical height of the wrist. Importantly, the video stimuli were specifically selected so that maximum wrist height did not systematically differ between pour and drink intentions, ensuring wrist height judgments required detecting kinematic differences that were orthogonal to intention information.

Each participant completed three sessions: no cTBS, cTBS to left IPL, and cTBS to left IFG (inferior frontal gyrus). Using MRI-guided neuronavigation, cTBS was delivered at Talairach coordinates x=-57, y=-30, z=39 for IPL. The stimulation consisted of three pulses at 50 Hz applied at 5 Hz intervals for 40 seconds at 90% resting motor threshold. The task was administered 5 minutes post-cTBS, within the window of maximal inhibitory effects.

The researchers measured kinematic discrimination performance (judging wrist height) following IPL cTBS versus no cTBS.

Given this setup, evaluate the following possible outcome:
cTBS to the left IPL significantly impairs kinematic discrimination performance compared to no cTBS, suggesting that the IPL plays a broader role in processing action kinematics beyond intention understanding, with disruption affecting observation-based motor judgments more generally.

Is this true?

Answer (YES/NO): NO